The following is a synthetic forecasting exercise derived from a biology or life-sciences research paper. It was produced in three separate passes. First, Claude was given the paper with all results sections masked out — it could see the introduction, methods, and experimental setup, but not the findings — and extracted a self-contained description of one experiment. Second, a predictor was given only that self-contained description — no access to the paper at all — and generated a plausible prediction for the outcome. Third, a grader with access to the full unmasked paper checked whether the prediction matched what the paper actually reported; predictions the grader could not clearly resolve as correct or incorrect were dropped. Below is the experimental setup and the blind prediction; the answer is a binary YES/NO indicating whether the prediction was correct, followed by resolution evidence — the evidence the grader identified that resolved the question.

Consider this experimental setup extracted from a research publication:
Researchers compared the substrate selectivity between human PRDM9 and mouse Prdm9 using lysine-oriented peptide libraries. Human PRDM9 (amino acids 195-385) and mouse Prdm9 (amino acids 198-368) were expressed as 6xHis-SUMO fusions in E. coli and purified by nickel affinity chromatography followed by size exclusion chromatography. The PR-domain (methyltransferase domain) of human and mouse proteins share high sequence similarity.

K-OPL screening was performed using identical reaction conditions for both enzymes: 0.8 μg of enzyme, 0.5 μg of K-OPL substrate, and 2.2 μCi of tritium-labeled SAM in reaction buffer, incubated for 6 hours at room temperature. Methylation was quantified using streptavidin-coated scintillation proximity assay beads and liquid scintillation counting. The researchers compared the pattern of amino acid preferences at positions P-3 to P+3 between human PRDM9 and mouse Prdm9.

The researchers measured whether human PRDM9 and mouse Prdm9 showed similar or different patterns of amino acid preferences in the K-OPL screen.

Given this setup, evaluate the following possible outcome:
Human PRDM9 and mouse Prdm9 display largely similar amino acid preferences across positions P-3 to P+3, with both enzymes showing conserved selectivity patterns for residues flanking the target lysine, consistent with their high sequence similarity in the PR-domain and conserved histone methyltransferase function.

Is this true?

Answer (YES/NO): YES